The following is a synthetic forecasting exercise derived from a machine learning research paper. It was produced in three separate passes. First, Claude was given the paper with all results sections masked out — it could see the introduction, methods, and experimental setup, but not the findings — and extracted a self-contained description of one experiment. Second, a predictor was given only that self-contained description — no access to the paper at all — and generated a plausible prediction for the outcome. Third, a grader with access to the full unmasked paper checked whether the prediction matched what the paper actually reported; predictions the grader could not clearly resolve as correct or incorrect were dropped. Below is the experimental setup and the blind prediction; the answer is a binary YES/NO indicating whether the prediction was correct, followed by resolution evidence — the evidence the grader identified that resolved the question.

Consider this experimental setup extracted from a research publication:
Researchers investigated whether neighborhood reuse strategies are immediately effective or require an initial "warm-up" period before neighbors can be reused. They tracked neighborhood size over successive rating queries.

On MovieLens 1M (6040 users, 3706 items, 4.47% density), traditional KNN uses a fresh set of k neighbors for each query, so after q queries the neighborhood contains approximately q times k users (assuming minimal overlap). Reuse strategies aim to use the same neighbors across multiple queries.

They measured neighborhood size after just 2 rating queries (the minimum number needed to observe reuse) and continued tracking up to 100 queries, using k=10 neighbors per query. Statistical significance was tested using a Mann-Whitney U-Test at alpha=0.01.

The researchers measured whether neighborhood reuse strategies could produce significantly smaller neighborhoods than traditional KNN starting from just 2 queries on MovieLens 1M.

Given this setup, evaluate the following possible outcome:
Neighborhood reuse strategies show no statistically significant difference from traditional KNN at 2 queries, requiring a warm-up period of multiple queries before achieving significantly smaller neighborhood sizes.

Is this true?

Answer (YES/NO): NO